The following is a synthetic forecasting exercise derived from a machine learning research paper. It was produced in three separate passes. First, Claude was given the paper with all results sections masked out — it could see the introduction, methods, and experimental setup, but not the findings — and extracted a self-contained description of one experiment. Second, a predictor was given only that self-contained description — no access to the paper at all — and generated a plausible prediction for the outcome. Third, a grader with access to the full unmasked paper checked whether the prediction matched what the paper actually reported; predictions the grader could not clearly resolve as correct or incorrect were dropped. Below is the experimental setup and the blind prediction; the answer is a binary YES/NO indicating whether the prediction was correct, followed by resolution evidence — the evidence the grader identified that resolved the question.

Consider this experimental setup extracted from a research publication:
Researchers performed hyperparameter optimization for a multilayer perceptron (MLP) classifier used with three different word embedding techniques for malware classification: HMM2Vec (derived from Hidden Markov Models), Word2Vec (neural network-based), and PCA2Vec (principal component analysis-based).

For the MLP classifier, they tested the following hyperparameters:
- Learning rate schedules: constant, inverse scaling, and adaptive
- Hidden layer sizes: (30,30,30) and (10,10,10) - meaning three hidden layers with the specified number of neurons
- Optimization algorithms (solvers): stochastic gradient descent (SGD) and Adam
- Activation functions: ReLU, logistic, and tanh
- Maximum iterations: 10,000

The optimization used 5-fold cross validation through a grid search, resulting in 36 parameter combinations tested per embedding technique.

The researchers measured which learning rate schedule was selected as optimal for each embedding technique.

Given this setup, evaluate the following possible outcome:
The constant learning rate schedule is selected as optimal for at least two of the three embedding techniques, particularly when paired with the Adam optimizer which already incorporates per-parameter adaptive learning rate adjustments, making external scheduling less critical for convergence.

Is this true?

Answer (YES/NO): NO